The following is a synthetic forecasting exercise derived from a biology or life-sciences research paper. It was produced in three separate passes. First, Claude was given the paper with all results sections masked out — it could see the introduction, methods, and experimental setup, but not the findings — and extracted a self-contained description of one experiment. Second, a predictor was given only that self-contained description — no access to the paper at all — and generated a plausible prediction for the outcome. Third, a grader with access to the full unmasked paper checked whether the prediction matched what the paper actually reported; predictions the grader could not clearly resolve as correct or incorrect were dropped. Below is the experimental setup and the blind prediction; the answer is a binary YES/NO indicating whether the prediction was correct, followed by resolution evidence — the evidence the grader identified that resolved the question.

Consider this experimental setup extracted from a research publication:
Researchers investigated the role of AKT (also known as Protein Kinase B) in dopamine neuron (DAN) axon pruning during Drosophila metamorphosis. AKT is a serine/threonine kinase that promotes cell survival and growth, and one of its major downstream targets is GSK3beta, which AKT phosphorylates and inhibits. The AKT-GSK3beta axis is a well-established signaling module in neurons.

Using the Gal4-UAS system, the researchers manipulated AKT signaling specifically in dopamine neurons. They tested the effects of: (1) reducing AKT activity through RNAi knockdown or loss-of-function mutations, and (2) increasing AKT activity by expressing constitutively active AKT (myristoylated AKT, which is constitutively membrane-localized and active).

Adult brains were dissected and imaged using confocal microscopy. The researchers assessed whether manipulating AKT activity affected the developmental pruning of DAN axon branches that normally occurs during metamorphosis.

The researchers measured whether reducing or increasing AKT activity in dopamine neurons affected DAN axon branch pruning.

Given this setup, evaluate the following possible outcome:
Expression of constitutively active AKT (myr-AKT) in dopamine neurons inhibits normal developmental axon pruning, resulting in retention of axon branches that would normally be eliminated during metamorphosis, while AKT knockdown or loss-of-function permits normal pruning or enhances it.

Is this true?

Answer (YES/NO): YES